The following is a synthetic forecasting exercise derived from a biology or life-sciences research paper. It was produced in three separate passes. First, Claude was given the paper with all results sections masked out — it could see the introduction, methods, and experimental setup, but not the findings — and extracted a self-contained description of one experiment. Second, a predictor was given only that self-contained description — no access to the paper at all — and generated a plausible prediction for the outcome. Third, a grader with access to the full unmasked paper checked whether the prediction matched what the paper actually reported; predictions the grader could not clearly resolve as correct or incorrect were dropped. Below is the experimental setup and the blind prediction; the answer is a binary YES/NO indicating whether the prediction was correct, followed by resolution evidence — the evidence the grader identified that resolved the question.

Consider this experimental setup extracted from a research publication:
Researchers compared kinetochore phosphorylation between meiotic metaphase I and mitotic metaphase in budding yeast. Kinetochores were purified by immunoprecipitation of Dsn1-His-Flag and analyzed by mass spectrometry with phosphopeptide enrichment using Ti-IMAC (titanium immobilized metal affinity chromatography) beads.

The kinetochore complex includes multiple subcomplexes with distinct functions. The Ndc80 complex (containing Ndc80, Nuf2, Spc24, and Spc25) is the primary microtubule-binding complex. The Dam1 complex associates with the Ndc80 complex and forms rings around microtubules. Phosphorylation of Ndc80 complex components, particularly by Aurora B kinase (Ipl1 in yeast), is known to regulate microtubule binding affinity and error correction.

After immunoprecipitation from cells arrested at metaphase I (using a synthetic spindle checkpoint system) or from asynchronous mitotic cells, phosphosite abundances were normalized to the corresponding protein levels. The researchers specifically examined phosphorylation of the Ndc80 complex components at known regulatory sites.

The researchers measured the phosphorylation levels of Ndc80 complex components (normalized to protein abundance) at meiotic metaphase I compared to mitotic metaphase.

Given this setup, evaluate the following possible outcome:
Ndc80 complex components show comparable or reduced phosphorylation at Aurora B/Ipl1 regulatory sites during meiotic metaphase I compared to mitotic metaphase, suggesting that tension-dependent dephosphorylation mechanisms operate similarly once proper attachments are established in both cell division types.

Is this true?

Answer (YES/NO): NO